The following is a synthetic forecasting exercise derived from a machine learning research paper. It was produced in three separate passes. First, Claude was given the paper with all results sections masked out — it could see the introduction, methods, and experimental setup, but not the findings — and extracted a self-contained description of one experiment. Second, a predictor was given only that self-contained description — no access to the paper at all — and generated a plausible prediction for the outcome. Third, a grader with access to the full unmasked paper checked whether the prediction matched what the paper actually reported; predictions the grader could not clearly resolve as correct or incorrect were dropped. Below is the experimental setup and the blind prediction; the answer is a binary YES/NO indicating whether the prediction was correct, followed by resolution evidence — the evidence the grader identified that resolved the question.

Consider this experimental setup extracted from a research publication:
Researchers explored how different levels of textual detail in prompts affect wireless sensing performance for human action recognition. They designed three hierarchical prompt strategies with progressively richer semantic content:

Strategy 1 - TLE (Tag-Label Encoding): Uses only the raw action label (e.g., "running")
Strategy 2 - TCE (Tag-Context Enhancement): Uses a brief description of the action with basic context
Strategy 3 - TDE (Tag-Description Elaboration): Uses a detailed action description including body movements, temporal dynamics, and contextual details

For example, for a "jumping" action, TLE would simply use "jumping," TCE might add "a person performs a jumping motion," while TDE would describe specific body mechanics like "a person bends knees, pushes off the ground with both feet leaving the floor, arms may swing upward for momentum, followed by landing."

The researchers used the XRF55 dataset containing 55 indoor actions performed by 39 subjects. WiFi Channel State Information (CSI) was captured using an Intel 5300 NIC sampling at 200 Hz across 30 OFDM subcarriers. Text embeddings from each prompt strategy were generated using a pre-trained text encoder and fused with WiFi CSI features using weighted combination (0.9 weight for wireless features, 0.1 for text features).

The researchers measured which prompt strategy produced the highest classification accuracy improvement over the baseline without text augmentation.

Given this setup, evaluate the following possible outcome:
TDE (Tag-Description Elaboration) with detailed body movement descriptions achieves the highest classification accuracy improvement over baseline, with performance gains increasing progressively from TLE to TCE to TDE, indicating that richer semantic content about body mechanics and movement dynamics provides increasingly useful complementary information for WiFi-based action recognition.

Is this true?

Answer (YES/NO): NO